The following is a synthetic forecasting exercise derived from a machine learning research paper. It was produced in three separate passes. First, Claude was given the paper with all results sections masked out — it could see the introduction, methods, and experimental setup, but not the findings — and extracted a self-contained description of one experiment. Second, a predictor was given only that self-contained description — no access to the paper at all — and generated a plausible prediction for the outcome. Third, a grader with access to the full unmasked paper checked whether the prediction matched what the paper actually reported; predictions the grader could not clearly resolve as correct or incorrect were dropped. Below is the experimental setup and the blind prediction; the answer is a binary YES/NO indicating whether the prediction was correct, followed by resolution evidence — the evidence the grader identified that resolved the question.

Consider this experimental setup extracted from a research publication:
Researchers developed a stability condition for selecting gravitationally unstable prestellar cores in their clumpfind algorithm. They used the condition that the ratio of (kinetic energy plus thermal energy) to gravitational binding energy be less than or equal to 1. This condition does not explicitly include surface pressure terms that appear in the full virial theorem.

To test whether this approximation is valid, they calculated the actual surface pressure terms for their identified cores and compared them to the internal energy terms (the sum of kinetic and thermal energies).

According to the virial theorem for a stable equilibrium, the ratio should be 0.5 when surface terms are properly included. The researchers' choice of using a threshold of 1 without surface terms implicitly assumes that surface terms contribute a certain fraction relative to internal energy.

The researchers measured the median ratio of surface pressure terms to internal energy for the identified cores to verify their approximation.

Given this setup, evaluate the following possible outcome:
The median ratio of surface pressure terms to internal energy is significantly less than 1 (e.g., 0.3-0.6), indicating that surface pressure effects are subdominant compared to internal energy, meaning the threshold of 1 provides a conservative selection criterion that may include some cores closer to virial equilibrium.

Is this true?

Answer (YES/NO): YES